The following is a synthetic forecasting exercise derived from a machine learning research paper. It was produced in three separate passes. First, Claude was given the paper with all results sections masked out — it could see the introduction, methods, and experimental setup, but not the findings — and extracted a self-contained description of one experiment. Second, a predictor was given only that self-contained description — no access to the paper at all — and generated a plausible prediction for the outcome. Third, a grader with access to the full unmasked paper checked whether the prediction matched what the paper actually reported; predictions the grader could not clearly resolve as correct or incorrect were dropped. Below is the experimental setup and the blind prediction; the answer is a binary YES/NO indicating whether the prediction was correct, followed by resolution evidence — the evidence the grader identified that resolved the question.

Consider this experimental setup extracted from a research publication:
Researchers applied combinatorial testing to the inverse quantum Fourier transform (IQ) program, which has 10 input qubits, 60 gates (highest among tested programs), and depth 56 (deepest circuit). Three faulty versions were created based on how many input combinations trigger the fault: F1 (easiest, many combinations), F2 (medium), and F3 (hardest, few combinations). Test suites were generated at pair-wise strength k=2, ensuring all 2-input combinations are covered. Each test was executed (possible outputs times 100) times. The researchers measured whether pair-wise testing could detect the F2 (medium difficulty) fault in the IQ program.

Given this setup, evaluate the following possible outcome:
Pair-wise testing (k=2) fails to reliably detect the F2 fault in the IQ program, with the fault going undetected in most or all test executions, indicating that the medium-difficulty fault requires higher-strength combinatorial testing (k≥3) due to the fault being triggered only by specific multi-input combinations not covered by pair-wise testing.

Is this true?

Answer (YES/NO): NO